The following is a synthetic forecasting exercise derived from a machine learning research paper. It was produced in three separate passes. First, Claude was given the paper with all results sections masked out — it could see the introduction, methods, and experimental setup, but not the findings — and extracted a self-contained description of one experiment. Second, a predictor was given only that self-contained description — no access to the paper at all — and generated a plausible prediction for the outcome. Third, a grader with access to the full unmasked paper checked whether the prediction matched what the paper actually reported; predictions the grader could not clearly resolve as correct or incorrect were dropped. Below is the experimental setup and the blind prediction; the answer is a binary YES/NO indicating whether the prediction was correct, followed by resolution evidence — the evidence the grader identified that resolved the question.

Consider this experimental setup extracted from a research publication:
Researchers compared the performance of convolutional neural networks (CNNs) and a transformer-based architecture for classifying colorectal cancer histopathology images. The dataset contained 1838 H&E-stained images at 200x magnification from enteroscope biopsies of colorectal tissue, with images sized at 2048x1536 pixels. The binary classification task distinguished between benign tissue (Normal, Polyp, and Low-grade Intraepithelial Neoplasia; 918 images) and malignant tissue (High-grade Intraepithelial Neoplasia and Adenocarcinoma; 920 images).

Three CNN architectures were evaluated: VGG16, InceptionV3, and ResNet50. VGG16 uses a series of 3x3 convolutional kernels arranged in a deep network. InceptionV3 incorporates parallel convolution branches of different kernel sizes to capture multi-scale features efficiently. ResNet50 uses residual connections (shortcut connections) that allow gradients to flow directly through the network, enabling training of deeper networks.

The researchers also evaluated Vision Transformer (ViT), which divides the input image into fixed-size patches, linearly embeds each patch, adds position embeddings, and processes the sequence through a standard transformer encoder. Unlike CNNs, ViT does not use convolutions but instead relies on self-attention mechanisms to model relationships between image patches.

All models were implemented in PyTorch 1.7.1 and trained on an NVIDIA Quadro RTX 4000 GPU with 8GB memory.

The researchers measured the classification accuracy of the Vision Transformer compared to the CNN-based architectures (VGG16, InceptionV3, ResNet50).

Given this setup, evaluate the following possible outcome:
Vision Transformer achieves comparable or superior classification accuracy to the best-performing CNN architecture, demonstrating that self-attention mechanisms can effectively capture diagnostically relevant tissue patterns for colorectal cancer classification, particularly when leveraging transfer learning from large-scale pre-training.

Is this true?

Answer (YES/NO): NO